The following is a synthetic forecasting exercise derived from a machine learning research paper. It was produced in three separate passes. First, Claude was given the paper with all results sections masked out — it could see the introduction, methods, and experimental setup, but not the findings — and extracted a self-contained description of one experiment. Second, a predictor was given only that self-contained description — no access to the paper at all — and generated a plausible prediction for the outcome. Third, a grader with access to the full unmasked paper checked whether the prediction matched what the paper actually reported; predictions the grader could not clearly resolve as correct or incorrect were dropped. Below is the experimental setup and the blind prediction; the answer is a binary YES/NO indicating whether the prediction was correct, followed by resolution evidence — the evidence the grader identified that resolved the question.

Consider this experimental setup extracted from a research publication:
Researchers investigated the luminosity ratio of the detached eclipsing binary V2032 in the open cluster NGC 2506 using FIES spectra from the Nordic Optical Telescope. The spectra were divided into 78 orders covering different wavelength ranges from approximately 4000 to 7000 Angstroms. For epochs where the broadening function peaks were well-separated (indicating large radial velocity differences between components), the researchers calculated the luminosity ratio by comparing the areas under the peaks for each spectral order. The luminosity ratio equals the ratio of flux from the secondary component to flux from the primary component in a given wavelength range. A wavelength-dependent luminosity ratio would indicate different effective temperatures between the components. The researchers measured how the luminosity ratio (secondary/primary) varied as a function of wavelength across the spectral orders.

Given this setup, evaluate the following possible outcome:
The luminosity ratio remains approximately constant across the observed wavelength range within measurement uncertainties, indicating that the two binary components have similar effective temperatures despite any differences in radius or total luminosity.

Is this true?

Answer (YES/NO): NO